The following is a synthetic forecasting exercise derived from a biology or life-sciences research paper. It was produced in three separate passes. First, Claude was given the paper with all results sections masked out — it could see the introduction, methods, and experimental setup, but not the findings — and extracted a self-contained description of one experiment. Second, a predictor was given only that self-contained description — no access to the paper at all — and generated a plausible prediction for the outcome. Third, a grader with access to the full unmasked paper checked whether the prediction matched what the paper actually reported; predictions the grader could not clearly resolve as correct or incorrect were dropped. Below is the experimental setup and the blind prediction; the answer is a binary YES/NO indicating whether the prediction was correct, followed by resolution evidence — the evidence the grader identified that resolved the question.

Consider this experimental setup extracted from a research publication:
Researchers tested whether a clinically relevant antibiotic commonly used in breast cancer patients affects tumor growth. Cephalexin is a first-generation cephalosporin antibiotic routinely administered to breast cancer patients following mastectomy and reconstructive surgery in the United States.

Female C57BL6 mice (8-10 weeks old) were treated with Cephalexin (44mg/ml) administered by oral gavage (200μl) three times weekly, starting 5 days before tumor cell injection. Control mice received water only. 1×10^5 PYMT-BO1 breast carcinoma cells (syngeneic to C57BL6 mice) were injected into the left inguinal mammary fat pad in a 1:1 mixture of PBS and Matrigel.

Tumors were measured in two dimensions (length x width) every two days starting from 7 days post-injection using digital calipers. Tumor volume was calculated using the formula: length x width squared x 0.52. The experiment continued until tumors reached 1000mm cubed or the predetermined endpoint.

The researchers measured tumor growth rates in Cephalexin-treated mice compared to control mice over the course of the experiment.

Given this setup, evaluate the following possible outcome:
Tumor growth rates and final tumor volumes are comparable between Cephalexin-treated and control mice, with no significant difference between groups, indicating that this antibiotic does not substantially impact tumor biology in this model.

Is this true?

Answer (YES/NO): NO